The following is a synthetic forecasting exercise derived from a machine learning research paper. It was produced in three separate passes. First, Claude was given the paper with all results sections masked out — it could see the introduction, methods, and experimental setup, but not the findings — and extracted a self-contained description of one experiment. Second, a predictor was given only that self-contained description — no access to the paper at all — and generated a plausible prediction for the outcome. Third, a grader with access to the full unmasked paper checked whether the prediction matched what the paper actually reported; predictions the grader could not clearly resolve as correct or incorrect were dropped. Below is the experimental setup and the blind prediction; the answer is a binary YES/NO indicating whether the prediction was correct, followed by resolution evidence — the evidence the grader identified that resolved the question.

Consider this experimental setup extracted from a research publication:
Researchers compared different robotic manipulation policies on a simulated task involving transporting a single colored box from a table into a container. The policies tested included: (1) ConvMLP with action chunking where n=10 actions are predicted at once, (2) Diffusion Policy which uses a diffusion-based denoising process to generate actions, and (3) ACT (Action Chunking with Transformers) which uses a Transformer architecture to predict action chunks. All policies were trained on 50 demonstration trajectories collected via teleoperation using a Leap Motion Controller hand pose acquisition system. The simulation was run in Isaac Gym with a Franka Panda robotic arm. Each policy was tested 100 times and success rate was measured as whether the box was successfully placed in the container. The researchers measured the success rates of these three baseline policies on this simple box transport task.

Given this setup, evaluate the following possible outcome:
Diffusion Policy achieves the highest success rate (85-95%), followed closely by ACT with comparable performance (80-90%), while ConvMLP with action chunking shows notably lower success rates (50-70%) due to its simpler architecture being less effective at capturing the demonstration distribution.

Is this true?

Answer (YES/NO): NO